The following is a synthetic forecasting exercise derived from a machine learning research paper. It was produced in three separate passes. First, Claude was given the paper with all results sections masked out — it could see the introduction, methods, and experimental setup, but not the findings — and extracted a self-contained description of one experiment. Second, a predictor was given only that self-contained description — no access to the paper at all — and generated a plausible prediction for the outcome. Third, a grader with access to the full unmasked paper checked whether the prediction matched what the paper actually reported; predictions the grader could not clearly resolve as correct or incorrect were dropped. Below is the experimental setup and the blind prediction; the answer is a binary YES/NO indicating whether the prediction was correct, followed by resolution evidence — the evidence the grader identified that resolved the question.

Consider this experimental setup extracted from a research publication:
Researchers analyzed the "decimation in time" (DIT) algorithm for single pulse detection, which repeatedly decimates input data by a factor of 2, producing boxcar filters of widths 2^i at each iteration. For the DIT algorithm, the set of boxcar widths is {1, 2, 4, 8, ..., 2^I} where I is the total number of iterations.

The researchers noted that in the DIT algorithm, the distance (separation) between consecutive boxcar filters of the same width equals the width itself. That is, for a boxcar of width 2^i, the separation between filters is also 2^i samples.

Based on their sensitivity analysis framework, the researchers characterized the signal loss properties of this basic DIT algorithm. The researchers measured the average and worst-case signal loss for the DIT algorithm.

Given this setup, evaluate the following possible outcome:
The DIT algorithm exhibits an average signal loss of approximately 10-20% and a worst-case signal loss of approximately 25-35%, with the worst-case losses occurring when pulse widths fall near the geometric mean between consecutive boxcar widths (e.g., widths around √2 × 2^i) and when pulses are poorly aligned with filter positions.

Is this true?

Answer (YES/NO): NO